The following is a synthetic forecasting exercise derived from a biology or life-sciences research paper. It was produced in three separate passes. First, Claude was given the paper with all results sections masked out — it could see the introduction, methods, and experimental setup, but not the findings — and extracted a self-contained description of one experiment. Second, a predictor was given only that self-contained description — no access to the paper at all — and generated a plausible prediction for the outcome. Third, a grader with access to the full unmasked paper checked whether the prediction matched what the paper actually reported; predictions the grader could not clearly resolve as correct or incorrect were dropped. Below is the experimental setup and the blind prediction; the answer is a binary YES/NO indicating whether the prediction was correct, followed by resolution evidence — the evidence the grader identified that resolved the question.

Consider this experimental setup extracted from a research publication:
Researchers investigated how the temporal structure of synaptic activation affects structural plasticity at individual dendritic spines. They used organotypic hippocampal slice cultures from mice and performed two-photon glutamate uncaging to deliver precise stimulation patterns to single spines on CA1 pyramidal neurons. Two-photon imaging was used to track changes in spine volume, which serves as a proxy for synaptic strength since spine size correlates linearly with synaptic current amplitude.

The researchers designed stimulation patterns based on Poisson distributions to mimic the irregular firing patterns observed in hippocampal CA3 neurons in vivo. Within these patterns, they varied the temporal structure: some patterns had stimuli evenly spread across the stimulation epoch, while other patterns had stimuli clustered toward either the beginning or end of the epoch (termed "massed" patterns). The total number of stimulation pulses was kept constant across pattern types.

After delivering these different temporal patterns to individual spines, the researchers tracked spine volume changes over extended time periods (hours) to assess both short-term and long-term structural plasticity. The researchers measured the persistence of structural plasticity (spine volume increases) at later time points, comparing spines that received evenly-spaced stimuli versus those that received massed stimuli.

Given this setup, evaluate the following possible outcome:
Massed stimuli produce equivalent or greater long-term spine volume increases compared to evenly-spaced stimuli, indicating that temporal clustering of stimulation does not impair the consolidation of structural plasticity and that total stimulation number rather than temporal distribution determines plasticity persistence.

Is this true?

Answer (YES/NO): NO